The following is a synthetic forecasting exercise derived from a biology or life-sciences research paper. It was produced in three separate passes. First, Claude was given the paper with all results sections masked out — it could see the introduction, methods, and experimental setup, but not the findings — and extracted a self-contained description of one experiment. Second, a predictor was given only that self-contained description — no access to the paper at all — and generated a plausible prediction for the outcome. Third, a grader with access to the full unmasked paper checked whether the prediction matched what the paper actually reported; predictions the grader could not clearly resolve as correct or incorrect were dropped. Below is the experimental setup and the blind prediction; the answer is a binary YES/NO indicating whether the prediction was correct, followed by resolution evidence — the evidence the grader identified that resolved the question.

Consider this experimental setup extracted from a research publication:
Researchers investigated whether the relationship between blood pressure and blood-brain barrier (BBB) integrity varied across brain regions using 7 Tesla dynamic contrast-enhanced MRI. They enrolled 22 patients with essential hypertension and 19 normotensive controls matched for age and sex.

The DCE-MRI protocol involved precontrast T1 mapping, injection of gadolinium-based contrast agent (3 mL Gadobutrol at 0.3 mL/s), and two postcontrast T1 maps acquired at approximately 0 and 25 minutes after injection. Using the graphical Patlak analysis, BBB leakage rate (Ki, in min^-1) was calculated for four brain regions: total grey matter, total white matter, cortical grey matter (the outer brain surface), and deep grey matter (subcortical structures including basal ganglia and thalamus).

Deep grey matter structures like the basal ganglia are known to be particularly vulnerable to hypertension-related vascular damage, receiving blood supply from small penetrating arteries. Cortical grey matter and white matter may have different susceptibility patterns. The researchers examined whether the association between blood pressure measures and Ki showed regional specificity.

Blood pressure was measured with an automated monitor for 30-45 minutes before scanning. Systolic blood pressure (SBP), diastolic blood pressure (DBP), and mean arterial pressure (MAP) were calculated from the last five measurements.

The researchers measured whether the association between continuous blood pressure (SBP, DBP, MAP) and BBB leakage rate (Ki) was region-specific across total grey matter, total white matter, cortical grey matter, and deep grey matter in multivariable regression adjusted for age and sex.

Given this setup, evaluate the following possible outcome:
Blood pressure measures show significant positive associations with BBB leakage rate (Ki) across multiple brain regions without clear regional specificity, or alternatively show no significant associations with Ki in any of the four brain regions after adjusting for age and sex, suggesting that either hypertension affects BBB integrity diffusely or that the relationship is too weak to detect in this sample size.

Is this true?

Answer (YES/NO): NO